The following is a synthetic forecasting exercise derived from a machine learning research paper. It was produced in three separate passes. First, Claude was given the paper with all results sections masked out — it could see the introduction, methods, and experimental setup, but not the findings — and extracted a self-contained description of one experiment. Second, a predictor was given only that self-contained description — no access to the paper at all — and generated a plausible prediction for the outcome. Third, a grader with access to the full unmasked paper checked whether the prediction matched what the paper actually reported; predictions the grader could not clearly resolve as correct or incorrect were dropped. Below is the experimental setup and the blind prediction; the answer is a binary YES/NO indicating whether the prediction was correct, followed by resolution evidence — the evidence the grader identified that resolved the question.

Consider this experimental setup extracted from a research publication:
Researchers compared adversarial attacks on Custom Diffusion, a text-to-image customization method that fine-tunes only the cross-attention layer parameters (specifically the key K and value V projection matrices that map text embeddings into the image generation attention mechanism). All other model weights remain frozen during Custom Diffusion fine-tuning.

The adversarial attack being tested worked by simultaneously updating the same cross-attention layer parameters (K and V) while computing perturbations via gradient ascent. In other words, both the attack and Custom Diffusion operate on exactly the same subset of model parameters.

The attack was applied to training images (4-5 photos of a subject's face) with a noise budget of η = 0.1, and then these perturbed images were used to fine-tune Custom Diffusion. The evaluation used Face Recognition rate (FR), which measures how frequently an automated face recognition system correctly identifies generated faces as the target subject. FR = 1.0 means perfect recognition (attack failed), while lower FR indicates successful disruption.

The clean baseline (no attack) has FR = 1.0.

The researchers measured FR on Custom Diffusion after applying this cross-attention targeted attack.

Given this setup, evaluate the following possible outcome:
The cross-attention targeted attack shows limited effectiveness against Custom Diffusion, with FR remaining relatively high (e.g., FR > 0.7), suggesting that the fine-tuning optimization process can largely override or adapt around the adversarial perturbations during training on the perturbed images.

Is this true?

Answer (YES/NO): YES